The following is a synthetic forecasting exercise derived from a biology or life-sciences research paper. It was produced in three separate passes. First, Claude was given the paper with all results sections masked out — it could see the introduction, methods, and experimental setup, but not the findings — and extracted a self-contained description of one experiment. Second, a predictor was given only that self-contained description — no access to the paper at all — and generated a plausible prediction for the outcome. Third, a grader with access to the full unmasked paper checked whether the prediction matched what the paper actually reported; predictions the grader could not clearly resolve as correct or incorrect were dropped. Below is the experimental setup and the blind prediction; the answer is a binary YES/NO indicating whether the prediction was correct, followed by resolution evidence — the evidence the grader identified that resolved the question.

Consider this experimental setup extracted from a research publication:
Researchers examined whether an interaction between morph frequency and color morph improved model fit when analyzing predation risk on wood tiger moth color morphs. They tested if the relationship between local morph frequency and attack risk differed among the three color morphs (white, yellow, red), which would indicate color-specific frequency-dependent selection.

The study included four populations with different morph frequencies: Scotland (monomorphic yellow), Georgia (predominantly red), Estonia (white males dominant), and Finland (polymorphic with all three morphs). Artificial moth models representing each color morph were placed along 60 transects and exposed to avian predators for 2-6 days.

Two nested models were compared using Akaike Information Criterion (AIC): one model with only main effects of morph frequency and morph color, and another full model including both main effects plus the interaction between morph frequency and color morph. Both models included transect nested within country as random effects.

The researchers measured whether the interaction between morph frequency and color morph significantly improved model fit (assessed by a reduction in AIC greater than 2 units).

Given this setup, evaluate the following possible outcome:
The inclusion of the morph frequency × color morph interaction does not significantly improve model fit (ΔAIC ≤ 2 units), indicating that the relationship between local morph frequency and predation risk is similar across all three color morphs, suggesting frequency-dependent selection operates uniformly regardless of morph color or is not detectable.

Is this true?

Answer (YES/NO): YES